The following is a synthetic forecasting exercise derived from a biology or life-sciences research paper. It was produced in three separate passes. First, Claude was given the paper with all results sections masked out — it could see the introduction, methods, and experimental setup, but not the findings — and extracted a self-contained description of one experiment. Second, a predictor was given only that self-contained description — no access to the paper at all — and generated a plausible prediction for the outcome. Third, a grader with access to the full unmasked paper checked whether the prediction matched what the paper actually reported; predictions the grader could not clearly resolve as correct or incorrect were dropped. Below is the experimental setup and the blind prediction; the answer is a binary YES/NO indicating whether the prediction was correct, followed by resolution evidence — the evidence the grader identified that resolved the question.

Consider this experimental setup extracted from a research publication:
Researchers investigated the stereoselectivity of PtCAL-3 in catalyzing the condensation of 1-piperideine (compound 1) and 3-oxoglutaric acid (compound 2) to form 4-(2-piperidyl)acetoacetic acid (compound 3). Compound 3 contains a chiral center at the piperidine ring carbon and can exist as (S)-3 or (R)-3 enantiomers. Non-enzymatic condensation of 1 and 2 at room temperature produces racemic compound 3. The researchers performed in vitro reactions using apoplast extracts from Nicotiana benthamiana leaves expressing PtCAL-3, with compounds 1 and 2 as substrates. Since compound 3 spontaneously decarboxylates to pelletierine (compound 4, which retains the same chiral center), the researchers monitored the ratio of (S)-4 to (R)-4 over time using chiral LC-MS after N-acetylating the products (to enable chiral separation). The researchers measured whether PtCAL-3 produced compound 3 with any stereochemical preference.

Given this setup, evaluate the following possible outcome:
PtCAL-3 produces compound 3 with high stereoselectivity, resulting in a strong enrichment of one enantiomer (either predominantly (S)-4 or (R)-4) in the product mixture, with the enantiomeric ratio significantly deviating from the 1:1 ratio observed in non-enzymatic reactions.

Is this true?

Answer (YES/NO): YES